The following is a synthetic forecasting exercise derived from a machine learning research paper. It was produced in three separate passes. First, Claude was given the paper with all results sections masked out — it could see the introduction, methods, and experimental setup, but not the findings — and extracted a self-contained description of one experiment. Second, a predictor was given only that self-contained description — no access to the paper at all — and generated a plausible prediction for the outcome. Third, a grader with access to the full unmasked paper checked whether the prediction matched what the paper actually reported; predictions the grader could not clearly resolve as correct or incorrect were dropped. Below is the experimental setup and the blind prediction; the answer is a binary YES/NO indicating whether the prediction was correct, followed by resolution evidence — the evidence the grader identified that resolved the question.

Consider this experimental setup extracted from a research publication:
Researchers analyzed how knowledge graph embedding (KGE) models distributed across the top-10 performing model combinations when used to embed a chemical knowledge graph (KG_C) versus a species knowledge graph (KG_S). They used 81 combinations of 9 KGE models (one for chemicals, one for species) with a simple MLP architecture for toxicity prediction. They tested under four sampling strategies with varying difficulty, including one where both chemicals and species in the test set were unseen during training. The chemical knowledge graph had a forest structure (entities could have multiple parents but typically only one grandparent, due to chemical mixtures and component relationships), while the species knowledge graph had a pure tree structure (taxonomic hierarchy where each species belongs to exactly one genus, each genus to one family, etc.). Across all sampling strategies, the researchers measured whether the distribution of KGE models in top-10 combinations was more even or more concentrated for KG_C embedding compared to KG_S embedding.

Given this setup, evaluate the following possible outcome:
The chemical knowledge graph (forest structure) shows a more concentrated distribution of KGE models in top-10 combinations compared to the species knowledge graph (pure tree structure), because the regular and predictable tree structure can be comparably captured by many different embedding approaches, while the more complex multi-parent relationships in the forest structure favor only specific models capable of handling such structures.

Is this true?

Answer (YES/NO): NO